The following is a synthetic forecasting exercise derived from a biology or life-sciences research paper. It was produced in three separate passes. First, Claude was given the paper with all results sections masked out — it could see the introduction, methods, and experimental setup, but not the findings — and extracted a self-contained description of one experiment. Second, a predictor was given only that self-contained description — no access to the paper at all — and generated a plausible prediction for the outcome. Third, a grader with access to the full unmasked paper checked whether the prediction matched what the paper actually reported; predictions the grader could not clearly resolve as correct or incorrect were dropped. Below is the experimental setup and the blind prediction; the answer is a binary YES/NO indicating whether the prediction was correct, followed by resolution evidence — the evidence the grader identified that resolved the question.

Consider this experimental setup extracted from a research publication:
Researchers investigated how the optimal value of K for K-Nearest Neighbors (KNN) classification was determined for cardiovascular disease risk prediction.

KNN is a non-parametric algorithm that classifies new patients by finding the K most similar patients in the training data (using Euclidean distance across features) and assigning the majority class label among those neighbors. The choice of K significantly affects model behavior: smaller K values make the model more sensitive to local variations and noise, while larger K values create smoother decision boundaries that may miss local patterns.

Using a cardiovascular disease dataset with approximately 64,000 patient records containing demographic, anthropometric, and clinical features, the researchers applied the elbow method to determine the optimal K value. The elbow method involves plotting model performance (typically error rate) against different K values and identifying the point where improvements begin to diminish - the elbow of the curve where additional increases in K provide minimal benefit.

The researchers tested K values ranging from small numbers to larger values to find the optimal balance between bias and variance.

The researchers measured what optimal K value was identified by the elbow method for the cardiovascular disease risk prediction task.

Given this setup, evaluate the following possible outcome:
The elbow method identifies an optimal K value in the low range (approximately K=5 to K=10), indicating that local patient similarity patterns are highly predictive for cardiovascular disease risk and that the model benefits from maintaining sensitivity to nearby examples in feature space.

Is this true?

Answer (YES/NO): NO